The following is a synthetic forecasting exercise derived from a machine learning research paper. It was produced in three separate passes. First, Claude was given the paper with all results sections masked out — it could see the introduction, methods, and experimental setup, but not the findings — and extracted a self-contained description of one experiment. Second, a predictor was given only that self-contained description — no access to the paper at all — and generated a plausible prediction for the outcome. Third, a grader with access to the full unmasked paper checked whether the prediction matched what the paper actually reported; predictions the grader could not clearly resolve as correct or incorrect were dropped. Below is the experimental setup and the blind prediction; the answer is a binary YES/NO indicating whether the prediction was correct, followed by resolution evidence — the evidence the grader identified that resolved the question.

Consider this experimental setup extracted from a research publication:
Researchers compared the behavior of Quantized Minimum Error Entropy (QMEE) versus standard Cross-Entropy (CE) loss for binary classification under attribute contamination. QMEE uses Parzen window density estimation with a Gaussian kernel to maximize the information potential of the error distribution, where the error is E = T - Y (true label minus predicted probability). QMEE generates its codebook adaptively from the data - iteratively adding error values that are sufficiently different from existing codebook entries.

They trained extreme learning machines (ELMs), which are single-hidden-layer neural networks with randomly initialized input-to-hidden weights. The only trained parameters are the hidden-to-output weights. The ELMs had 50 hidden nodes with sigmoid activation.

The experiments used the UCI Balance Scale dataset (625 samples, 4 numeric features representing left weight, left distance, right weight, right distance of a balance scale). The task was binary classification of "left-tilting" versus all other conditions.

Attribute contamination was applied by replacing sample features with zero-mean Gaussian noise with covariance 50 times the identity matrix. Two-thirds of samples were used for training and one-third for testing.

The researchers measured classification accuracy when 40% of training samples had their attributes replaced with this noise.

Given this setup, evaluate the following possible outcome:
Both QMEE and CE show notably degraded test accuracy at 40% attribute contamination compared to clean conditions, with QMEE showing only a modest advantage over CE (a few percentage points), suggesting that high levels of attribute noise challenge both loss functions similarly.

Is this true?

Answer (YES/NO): NO